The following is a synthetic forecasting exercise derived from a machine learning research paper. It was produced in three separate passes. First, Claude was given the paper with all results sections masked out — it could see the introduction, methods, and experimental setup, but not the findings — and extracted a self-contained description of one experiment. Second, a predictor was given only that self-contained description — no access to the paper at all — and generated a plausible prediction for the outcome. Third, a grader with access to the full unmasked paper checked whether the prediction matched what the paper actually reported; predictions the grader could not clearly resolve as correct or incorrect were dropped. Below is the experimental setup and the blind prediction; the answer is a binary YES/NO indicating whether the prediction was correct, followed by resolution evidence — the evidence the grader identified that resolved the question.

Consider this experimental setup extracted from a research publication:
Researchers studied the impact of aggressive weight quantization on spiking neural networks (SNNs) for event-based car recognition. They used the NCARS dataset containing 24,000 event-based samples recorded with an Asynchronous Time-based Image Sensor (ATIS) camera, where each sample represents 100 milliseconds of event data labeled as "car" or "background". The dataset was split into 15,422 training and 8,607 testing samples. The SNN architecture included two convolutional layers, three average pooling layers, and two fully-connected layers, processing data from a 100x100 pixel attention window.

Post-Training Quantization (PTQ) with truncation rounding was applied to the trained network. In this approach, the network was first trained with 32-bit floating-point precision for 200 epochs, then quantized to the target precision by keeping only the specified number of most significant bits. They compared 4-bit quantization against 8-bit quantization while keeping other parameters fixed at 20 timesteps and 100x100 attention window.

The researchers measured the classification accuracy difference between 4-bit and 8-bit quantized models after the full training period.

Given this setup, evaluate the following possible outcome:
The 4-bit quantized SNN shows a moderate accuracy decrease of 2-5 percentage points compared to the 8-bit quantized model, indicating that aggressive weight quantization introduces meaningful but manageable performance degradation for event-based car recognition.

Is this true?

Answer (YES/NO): NO